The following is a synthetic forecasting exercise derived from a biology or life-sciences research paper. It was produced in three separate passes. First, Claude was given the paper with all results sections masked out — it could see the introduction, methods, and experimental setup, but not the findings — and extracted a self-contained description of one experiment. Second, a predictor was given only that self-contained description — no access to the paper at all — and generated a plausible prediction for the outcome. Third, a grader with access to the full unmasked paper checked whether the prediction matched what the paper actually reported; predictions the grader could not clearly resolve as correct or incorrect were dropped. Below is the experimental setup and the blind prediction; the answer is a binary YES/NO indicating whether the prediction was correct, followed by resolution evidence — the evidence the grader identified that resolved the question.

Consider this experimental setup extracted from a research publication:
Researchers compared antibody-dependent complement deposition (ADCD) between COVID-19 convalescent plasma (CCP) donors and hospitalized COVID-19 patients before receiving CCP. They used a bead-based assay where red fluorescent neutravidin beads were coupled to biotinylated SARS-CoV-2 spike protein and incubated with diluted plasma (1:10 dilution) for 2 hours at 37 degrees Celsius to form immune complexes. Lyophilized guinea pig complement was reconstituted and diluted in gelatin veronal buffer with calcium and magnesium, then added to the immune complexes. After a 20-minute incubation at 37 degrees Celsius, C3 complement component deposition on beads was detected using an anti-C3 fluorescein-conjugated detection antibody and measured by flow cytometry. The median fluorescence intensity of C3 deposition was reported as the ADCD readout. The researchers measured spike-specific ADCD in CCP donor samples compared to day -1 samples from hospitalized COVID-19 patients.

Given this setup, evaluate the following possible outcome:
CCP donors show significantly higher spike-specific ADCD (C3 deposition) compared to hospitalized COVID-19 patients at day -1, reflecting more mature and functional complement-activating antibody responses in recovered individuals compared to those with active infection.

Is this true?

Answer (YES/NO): YES